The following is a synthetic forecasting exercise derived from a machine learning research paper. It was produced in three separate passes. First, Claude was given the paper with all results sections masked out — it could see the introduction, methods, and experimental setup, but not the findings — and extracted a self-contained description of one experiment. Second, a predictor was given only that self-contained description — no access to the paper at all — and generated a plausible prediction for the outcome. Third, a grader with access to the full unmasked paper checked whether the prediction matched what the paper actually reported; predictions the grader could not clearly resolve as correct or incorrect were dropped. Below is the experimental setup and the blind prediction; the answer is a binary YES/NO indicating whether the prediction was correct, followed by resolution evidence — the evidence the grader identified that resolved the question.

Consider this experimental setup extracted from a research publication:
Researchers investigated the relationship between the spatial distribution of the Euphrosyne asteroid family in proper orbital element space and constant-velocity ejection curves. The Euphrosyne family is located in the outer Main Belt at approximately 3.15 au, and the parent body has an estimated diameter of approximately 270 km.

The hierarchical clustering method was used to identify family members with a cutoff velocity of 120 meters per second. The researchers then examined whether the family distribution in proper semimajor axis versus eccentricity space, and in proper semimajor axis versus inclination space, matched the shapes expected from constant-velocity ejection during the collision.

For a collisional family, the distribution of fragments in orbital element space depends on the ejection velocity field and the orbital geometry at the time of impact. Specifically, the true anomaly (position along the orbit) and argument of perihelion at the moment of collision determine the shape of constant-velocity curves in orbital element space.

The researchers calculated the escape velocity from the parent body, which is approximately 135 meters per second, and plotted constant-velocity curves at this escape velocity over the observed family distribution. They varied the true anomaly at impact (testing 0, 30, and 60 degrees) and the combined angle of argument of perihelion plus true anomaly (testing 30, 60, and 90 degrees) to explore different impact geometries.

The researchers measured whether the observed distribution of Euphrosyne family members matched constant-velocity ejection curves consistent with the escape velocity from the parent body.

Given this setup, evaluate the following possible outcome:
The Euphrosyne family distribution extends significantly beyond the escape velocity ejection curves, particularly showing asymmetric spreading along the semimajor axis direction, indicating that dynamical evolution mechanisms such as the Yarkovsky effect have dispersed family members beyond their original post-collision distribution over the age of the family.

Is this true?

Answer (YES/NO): NO